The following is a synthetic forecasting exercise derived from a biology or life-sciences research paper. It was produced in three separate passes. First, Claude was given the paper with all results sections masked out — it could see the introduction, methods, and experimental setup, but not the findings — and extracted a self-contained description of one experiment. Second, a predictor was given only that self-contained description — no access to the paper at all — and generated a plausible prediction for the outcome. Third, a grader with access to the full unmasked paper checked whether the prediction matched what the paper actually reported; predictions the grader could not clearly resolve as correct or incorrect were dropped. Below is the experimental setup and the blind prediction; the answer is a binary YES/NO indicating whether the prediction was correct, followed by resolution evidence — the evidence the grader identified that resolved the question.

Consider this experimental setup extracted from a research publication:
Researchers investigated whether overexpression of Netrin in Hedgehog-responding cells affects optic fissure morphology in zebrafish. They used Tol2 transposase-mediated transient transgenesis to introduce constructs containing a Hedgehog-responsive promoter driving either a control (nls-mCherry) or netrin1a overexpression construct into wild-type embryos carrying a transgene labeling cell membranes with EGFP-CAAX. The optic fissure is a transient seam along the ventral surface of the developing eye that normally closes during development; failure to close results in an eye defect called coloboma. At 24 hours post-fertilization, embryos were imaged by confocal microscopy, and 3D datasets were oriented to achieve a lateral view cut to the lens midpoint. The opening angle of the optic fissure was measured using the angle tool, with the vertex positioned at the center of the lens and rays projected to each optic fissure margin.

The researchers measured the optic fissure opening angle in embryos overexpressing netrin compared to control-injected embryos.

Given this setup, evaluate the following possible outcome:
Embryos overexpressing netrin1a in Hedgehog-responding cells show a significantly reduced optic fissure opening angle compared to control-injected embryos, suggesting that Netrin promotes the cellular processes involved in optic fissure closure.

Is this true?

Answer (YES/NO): NO